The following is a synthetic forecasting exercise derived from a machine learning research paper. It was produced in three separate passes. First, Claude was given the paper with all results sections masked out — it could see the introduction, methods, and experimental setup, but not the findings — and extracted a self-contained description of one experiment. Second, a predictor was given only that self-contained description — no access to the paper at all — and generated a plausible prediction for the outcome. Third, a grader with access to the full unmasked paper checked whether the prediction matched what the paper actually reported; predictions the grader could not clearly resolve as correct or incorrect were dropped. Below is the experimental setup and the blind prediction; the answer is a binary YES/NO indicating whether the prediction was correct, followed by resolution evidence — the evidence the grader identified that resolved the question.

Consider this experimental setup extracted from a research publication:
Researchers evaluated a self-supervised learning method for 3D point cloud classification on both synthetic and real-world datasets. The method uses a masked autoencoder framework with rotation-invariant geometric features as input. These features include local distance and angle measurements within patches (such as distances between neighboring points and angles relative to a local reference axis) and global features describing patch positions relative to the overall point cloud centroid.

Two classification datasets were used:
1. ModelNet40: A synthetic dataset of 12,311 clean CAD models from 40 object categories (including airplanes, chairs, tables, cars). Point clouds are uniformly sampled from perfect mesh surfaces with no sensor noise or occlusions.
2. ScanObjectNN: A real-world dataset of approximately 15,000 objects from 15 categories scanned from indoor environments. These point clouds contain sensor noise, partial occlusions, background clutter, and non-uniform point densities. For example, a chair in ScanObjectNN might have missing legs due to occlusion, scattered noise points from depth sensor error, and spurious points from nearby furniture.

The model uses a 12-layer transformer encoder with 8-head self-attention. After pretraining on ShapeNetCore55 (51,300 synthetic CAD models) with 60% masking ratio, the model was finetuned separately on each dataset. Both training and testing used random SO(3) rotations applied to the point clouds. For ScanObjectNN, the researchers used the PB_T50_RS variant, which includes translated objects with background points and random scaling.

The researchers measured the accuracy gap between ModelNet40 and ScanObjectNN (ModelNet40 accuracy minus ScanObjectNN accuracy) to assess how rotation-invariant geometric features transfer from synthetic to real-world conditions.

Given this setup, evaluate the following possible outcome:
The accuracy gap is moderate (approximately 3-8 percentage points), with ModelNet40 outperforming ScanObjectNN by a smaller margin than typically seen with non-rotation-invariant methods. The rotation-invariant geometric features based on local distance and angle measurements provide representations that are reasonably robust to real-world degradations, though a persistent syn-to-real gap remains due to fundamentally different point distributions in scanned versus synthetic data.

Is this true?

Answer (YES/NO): NO